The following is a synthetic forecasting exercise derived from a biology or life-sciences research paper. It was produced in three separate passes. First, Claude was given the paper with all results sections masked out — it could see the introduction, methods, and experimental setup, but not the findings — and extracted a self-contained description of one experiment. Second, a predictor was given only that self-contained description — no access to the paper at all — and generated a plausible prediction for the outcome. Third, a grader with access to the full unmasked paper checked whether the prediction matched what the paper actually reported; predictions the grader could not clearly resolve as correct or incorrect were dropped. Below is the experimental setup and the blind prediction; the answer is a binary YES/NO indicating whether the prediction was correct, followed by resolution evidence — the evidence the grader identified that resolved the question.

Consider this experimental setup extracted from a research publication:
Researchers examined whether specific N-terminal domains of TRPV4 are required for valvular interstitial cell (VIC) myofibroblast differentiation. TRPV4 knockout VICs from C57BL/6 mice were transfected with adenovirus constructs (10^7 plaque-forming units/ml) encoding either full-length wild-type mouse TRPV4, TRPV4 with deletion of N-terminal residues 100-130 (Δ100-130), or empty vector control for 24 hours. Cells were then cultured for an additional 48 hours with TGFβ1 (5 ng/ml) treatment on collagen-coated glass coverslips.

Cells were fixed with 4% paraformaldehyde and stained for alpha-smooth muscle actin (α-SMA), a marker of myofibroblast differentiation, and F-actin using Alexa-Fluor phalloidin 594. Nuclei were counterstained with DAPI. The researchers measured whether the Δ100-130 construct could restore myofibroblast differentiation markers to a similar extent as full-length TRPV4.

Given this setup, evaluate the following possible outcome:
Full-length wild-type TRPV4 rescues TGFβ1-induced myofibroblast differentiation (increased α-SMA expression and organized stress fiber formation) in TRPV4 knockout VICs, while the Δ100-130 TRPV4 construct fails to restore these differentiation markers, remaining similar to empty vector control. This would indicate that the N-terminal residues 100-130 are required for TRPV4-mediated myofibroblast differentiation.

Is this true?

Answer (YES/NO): YES